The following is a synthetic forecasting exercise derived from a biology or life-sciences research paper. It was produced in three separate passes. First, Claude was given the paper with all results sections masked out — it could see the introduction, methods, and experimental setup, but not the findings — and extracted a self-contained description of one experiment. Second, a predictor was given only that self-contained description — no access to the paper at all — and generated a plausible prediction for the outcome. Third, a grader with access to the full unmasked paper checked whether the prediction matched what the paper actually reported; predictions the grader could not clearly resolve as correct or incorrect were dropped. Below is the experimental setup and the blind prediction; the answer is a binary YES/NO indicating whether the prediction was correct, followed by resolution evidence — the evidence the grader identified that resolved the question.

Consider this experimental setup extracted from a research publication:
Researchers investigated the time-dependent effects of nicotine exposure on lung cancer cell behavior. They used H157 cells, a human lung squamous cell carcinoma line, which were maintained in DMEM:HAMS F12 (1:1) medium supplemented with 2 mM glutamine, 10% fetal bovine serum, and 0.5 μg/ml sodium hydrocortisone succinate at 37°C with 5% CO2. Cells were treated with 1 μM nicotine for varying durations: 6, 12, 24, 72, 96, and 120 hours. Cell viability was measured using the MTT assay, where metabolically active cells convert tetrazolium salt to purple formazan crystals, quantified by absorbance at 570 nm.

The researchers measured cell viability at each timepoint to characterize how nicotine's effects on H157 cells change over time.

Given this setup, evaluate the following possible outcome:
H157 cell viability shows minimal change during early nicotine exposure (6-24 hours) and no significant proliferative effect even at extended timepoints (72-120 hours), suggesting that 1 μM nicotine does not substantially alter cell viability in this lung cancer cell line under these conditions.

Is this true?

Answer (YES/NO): NO